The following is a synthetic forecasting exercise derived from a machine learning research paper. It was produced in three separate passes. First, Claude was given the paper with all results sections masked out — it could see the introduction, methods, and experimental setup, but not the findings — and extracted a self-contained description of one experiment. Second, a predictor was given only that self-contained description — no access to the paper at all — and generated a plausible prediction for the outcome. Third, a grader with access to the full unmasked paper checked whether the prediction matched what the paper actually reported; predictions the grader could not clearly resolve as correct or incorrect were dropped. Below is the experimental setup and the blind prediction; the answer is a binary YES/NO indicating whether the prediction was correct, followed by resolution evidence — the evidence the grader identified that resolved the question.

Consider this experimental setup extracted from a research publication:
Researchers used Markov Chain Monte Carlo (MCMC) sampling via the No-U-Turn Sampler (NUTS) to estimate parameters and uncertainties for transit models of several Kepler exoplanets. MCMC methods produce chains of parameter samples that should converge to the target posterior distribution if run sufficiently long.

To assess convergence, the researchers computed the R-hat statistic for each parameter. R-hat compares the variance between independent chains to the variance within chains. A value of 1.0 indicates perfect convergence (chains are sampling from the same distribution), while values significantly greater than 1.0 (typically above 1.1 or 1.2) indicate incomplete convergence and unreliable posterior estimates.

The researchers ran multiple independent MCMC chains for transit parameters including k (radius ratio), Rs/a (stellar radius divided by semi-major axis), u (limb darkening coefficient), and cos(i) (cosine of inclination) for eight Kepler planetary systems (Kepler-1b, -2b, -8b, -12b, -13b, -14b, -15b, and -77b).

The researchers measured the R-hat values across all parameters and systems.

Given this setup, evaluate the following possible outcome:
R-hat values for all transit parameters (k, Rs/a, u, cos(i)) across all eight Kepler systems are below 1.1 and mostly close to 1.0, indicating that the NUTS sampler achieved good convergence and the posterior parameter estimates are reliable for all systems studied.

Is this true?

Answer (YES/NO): YES